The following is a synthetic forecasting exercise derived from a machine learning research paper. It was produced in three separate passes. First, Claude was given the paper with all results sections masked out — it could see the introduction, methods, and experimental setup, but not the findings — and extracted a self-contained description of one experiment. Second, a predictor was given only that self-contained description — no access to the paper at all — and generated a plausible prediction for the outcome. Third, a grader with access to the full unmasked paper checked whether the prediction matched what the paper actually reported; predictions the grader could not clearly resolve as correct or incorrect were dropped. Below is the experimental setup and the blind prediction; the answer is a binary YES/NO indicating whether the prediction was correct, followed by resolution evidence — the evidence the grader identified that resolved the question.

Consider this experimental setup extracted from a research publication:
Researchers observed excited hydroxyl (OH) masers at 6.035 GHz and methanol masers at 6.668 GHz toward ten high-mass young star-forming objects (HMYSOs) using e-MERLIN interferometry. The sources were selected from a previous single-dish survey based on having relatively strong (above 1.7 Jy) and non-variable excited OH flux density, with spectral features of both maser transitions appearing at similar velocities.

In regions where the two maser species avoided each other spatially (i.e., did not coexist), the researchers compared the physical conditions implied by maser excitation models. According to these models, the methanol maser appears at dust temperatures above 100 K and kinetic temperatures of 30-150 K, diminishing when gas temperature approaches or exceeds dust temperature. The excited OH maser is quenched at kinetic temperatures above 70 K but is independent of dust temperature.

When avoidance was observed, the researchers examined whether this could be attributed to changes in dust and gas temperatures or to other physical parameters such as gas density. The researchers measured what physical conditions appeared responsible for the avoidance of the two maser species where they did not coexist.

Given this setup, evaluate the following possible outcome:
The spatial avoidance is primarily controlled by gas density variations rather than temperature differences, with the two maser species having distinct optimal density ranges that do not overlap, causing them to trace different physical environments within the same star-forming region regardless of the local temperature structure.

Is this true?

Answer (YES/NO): NO